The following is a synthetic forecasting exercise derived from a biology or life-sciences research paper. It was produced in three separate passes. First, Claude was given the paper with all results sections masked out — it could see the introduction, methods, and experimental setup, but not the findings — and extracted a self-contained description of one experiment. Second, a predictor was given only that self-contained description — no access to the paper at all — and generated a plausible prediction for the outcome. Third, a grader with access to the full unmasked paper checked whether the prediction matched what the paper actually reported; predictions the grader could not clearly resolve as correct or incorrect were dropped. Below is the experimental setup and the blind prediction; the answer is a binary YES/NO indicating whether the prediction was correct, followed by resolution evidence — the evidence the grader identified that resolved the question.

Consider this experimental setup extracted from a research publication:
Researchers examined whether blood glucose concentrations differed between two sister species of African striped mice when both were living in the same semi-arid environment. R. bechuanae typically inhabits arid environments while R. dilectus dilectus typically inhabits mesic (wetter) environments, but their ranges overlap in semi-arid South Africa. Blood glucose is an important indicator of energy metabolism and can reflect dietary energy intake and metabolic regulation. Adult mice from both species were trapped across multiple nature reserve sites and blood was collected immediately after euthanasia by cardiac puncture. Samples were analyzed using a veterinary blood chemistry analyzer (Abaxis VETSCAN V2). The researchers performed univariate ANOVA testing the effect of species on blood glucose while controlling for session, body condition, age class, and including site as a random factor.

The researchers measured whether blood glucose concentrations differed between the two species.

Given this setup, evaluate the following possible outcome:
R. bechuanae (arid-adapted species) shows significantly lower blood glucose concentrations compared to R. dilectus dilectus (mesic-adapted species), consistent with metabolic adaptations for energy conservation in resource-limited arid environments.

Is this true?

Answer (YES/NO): NO